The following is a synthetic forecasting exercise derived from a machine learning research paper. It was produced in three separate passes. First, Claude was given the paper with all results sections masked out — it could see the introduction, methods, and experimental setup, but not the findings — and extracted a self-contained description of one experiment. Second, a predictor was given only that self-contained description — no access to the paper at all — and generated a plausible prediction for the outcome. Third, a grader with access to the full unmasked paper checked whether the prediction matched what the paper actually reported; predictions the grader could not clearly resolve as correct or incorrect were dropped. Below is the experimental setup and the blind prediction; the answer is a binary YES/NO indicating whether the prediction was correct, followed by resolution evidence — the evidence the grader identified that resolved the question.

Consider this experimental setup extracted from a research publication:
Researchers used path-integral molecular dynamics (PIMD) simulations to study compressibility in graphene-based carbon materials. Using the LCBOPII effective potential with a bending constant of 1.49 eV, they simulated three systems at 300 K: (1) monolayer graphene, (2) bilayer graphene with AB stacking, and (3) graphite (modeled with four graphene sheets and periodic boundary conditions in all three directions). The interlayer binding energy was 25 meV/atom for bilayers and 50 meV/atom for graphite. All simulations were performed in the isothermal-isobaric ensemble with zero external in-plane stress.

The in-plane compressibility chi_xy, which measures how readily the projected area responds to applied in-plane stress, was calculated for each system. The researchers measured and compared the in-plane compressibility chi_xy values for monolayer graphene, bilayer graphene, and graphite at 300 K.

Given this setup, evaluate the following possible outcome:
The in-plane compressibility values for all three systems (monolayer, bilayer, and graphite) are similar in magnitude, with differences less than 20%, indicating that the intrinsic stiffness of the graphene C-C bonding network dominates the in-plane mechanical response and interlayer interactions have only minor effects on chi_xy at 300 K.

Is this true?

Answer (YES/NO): NO